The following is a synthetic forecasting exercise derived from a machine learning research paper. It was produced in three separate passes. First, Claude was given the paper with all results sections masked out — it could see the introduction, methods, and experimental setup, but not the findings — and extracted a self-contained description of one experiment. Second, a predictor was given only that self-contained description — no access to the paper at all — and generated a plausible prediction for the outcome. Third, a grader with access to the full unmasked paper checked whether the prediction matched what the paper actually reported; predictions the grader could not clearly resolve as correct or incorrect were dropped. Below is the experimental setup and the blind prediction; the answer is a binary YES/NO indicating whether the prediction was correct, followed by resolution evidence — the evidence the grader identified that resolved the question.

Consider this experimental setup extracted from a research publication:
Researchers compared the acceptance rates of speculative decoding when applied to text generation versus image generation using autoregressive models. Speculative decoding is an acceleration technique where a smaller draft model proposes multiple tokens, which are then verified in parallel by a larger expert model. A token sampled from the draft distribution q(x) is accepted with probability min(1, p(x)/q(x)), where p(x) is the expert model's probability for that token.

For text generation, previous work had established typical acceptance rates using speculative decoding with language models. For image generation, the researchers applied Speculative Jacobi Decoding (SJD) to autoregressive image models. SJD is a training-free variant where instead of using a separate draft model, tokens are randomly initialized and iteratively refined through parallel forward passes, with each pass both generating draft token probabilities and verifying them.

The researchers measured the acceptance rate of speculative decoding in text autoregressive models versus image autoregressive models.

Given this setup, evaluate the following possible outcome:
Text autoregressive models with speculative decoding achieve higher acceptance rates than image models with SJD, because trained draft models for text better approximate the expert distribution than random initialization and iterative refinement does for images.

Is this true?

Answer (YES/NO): NO